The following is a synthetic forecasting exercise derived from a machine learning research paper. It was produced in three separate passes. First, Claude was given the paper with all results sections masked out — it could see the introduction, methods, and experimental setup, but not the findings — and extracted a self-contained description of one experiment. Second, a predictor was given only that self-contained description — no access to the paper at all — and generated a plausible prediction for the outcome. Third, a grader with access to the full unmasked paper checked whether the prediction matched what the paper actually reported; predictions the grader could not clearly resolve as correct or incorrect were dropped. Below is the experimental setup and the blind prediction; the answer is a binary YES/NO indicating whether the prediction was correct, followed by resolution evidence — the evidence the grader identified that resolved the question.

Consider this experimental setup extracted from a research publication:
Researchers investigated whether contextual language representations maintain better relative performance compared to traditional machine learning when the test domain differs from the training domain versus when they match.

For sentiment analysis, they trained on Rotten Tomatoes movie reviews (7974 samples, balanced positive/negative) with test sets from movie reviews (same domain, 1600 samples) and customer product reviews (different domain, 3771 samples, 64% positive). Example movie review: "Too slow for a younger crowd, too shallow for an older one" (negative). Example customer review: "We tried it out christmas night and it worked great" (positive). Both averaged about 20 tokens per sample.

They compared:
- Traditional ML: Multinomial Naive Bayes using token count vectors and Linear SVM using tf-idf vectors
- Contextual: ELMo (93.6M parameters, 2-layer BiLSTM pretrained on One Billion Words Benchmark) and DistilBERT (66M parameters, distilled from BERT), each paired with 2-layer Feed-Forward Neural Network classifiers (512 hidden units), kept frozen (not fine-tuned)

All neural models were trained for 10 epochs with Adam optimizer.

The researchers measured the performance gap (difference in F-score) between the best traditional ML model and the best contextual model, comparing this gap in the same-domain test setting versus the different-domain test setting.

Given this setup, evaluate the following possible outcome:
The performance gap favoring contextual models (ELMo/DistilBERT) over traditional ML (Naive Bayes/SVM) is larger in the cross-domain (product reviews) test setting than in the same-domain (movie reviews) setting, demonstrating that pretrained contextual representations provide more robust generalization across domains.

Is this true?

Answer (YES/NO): YES